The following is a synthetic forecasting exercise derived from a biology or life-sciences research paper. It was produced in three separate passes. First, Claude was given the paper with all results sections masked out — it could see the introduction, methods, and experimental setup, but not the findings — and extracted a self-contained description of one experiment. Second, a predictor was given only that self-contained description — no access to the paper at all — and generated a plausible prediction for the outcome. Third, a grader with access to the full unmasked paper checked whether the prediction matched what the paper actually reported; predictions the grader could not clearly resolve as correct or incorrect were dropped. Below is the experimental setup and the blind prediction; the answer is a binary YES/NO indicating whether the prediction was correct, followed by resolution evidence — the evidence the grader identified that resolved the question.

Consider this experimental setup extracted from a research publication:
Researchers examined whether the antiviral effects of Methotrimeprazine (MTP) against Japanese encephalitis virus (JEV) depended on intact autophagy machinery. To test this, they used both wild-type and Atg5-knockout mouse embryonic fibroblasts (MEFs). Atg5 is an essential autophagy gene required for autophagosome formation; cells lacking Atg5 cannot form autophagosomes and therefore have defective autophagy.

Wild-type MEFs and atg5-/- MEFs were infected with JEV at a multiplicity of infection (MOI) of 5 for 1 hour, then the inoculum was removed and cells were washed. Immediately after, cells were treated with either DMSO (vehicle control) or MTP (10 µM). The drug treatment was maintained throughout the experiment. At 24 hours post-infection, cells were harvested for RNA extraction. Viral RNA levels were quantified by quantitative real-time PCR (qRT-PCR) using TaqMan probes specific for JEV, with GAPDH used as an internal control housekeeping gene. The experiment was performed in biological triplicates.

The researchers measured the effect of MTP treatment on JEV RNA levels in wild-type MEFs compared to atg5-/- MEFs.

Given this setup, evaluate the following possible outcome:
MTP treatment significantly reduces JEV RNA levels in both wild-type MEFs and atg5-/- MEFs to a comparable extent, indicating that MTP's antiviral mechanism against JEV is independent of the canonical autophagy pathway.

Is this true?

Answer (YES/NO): NO